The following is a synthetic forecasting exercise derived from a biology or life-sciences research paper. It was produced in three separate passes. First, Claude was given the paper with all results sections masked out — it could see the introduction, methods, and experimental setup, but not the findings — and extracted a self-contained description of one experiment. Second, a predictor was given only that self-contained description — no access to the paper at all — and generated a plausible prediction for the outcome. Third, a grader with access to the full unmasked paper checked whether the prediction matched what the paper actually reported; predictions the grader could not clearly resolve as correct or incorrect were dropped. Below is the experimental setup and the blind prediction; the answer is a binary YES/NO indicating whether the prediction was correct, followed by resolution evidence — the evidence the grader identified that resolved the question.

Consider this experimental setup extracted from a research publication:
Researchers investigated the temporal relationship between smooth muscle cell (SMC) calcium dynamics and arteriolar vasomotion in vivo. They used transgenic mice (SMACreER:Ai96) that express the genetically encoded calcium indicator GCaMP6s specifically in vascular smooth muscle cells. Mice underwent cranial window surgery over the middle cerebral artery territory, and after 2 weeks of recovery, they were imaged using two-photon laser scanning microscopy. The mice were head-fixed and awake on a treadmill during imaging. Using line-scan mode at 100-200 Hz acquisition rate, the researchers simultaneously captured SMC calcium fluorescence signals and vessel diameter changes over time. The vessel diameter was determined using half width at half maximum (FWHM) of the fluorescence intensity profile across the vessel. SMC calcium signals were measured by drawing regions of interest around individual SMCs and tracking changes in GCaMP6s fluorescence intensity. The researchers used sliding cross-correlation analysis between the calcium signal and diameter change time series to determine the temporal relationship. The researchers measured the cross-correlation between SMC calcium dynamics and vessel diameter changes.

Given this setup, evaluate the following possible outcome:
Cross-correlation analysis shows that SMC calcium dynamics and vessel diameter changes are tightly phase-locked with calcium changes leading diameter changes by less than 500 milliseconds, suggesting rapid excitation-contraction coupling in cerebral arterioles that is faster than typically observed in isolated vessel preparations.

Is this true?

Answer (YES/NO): YES